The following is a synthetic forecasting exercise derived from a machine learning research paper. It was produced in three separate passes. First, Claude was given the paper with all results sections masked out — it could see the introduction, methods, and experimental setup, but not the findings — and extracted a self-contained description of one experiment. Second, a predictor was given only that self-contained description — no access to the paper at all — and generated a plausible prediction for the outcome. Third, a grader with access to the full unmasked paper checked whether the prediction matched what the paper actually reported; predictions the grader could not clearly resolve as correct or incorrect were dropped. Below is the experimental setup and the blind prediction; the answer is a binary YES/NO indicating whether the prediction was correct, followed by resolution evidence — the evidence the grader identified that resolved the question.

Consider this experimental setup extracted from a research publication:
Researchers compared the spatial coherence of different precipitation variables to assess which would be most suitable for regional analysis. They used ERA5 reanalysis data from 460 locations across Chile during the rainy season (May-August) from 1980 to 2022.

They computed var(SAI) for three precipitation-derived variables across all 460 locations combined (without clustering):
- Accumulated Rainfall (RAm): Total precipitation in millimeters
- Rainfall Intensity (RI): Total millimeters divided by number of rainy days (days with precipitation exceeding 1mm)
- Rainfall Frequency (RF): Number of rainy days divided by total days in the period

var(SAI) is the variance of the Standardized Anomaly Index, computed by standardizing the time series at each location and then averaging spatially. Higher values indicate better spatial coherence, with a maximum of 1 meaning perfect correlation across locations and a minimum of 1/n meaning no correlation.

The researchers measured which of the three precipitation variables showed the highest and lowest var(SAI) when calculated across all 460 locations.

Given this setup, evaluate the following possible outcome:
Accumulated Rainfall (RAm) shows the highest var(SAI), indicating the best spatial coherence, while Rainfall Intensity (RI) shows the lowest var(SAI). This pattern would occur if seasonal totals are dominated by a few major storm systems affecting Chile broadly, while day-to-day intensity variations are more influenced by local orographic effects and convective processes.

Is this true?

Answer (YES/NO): YES